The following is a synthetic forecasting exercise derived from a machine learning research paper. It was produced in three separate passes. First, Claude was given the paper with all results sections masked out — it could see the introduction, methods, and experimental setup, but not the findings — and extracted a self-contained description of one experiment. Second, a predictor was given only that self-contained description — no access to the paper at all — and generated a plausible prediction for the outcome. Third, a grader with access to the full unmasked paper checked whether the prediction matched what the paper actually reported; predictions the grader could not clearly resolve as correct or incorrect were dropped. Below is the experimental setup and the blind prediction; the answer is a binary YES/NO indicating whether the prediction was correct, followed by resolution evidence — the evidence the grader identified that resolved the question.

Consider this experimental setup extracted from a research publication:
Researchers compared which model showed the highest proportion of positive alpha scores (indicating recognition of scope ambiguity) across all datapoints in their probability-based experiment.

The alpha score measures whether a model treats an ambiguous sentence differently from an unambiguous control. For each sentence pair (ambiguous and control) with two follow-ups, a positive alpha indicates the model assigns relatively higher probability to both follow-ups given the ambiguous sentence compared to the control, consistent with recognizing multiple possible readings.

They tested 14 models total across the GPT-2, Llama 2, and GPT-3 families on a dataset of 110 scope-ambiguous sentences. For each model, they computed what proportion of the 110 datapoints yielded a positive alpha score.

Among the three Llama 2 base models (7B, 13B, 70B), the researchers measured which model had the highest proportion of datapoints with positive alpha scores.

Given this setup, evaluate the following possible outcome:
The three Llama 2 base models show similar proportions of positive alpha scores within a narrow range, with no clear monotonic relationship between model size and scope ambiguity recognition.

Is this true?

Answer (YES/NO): YES